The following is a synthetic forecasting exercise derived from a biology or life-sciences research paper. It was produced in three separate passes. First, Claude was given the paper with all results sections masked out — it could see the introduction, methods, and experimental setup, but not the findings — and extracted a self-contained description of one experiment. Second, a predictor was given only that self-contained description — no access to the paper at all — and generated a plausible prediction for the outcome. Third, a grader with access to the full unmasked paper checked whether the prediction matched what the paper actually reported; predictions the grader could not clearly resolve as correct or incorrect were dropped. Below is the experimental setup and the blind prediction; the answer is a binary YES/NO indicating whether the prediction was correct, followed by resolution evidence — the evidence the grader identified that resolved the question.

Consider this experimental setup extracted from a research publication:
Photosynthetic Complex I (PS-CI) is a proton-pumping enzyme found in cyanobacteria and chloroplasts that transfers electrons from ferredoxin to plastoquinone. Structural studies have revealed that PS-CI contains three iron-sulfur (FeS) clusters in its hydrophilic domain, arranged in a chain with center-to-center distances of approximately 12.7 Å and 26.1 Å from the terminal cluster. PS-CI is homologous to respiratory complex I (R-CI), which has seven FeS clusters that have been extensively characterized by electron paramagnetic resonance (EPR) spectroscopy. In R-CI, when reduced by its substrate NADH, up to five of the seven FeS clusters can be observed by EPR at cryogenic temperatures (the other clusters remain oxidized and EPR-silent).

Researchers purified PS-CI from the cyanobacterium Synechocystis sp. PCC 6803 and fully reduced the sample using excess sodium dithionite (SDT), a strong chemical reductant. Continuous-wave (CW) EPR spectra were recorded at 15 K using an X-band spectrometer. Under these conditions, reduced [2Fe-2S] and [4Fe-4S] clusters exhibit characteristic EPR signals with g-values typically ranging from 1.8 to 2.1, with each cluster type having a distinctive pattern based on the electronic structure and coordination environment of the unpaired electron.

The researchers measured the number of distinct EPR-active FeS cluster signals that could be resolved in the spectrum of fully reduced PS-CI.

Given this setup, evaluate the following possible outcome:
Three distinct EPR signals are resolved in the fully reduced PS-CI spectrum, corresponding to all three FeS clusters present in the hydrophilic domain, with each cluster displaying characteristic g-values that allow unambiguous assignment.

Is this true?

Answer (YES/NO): NO